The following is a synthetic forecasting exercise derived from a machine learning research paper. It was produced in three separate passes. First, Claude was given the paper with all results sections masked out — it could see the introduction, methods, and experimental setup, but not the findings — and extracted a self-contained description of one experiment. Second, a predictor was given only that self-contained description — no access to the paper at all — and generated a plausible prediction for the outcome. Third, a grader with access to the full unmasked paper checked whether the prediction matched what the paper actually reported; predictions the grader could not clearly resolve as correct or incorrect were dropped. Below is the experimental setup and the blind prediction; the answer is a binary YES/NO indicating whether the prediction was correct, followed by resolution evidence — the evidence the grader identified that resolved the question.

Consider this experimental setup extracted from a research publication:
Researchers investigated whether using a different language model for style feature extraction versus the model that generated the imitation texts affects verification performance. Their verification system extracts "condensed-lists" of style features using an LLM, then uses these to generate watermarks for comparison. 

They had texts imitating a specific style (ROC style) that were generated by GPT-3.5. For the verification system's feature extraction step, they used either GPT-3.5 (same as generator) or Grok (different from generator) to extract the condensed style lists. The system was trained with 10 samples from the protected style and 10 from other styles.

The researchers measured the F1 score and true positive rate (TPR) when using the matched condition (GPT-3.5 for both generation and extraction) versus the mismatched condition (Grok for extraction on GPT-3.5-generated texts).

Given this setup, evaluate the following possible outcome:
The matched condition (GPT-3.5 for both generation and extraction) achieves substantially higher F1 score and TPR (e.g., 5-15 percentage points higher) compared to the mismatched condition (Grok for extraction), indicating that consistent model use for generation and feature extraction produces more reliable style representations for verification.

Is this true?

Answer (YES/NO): NO